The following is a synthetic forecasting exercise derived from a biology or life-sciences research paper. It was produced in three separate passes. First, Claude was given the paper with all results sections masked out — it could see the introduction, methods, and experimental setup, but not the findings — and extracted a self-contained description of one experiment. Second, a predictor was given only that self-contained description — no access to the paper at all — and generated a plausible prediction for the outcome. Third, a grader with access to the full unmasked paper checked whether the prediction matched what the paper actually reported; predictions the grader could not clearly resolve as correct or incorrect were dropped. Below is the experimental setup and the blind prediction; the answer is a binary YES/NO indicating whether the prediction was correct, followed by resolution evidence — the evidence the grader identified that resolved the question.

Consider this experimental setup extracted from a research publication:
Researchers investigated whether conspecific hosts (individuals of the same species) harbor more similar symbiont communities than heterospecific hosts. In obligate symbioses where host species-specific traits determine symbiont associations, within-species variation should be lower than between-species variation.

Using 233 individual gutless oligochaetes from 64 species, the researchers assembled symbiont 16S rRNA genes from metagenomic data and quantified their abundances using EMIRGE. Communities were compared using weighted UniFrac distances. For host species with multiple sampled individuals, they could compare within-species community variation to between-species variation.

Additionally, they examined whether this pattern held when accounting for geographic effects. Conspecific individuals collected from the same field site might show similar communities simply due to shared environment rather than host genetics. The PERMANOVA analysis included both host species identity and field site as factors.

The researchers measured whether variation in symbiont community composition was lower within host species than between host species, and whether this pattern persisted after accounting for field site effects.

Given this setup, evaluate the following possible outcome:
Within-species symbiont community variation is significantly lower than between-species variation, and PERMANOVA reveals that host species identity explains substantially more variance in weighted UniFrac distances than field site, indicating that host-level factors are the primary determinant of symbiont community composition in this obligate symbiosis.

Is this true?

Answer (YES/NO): YES